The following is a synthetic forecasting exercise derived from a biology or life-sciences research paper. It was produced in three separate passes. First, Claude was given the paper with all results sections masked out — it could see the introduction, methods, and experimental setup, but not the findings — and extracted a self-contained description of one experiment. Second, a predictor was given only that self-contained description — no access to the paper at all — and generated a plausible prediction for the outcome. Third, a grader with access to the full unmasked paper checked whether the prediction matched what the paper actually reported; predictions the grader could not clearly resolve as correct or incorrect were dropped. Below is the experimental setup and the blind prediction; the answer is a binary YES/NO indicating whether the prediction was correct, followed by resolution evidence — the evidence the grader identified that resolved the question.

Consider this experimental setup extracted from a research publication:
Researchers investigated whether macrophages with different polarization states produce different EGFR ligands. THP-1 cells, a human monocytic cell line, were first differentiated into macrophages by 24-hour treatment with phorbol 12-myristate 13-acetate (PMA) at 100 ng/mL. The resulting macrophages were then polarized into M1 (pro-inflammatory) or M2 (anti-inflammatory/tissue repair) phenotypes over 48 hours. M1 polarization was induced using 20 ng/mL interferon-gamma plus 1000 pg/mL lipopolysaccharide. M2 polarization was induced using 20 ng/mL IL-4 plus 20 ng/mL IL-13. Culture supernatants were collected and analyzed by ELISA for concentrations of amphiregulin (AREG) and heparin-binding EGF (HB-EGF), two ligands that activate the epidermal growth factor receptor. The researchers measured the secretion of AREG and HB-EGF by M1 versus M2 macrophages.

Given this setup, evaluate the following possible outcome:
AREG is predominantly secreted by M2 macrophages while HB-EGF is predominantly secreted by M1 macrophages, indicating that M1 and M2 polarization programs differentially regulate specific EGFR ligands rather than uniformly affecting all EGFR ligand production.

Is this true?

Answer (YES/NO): NO